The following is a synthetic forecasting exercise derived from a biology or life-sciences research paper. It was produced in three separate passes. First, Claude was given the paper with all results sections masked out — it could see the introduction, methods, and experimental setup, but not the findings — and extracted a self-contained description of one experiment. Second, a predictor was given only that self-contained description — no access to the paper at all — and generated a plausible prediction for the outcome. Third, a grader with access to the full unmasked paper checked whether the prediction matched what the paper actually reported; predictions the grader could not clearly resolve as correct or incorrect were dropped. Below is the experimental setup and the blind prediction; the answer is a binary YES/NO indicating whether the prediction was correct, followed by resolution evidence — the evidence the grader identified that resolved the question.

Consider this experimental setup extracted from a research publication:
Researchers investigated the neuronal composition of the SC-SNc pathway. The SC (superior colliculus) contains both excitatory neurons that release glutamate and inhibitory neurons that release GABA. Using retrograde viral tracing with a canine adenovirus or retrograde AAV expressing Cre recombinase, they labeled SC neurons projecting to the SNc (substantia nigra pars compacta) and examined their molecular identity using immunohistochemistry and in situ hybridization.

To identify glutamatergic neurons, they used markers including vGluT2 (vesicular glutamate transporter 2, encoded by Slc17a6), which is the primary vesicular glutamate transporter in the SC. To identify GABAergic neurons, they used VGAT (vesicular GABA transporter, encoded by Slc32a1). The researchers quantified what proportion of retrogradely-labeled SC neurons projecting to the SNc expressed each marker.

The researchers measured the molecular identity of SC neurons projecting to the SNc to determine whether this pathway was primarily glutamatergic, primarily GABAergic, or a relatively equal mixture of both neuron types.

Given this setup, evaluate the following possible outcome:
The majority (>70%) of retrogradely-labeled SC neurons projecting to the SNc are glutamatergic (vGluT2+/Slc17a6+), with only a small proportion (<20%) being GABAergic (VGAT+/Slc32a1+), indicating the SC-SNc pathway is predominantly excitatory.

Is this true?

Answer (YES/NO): YES